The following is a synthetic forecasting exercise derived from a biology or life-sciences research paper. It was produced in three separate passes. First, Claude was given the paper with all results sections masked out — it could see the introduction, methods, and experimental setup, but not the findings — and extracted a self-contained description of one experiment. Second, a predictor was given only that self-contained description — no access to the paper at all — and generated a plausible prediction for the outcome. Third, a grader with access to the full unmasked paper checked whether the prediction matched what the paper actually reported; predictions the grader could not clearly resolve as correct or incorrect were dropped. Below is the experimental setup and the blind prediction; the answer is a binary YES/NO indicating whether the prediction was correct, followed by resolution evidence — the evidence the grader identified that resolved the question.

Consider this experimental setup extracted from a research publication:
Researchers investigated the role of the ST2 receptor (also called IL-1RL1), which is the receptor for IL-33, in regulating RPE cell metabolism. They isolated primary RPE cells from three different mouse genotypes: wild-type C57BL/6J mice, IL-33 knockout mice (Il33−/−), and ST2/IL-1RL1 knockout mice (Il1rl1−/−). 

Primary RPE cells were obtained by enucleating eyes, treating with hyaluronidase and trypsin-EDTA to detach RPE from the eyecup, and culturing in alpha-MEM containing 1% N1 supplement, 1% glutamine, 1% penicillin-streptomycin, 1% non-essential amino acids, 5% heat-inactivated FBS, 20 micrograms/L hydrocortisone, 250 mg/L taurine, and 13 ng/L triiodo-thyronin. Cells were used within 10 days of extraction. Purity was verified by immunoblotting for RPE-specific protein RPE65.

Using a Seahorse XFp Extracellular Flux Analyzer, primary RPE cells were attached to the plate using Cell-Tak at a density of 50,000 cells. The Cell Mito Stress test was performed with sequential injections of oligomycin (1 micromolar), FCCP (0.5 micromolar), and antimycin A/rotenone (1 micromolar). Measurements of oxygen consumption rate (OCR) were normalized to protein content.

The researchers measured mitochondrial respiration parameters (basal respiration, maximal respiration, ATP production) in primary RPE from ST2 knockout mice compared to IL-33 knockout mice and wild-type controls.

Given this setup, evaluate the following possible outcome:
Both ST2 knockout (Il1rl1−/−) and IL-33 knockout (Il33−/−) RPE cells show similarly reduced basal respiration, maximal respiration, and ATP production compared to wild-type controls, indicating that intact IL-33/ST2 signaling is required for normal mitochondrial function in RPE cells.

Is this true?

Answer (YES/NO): NO